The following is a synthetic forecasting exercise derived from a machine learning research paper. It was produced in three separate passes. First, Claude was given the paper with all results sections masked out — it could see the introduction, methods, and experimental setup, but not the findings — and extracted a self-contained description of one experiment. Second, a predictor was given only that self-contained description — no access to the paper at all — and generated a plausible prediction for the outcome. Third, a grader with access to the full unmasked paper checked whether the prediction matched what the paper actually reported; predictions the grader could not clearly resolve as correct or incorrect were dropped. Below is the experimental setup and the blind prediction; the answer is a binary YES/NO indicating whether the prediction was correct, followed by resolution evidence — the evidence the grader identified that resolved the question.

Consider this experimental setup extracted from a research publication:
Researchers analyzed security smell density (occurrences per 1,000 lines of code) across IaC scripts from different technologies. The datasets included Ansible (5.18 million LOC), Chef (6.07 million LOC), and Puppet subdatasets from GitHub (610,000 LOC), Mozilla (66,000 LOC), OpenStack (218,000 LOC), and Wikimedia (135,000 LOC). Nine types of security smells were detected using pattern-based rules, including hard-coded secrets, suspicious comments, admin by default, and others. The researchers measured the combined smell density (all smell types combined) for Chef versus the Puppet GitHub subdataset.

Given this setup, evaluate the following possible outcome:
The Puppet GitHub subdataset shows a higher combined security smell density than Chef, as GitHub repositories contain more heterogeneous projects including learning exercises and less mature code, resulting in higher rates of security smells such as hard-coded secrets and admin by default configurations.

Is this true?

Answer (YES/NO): YES